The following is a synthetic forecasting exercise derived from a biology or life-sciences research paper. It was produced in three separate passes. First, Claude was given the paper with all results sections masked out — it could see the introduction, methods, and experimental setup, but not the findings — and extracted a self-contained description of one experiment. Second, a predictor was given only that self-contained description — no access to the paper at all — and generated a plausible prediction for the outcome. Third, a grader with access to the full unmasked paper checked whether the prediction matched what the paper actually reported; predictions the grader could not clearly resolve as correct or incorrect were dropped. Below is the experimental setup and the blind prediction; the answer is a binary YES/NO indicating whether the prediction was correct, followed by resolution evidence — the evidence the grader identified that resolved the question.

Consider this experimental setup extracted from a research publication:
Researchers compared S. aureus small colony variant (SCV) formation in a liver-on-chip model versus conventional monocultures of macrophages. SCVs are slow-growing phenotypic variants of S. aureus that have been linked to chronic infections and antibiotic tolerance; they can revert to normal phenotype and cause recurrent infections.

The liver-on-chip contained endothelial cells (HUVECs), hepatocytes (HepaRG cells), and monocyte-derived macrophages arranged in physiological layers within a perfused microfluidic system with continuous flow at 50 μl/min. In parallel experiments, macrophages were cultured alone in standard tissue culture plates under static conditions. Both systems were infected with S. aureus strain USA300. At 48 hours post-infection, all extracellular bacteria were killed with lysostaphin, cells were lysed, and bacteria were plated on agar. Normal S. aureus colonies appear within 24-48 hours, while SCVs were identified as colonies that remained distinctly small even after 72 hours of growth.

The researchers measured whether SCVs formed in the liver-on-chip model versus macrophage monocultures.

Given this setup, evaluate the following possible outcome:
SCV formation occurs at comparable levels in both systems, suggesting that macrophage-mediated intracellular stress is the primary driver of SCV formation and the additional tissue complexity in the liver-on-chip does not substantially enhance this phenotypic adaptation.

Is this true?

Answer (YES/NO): NO